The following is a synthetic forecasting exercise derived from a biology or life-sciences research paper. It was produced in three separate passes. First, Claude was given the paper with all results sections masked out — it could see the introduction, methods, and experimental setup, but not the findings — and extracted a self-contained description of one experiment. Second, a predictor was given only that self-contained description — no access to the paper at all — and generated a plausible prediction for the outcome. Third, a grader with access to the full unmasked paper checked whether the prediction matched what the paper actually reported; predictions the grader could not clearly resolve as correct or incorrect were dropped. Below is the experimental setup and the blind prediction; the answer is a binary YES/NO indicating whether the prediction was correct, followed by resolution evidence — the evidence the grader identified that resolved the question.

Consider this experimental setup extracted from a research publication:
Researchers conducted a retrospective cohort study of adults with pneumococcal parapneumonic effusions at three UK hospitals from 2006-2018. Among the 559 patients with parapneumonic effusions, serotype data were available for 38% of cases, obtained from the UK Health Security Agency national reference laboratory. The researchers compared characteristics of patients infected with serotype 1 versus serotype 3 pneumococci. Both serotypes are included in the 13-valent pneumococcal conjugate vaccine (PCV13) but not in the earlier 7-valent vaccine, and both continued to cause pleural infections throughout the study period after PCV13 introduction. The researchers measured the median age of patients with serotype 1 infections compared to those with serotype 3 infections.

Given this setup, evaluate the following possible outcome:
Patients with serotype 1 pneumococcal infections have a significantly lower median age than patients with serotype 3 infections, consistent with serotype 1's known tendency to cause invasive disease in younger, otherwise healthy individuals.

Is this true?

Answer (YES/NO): YES